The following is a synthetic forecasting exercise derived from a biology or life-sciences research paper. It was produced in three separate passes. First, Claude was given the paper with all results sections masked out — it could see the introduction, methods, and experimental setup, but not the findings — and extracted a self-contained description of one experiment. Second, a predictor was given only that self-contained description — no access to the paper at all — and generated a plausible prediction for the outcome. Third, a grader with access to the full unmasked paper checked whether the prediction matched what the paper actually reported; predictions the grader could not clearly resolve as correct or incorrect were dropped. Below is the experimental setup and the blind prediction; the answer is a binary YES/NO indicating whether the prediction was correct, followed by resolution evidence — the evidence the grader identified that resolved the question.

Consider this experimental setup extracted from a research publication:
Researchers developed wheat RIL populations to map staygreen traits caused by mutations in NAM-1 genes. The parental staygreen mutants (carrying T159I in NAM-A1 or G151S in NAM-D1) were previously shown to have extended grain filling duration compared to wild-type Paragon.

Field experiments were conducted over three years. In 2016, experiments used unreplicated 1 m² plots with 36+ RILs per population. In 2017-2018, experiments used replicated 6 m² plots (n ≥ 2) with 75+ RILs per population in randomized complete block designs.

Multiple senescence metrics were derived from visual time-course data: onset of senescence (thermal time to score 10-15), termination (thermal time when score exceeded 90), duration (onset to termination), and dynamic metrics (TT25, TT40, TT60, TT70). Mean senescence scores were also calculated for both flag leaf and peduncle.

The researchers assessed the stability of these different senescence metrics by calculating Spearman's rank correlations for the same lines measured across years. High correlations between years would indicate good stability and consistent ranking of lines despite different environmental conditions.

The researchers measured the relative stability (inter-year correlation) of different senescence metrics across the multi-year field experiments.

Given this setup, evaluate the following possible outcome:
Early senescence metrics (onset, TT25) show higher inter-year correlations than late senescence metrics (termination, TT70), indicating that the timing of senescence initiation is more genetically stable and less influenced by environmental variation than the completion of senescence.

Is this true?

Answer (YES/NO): NO